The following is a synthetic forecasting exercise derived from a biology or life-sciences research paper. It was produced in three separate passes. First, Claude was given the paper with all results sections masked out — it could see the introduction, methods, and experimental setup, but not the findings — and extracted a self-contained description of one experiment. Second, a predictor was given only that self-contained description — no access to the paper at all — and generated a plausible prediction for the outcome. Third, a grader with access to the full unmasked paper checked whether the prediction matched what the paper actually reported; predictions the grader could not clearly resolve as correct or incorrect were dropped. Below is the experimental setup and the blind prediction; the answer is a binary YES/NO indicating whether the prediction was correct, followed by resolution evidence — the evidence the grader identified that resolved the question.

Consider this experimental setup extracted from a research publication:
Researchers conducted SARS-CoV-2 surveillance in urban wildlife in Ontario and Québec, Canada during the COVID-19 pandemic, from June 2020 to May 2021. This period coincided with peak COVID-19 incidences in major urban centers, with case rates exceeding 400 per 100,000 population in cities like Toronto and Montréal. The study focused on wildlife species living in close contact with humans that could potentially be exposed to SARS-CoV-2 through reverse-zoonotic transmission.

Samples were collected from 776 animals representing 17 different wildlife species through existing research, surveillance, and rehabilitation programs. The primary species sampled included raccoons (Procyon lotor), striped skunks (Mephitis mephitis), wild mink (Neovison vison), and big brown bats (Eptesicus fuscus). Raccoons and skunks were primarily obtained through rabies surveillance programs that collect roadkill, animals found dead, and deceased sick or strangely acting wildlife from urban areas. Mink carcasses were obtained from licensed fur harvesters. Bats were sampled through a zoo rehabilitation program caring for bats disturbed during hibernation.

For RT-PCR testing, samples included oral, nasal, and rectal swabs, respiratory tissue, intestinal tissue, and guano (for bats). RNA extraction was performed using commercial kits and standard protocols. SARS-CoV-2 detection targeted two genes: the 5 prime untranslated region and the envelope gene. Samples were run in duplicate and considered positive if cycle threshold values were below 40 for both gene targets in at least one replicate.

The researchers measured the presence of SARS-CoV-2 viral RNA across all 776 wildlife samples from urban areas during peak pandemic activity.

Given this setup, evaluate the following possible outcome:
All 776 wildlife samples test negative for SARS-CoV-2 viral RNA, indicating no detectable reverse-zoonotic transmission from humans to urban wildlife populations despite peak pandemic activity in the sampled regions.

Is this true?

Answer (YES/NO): YES